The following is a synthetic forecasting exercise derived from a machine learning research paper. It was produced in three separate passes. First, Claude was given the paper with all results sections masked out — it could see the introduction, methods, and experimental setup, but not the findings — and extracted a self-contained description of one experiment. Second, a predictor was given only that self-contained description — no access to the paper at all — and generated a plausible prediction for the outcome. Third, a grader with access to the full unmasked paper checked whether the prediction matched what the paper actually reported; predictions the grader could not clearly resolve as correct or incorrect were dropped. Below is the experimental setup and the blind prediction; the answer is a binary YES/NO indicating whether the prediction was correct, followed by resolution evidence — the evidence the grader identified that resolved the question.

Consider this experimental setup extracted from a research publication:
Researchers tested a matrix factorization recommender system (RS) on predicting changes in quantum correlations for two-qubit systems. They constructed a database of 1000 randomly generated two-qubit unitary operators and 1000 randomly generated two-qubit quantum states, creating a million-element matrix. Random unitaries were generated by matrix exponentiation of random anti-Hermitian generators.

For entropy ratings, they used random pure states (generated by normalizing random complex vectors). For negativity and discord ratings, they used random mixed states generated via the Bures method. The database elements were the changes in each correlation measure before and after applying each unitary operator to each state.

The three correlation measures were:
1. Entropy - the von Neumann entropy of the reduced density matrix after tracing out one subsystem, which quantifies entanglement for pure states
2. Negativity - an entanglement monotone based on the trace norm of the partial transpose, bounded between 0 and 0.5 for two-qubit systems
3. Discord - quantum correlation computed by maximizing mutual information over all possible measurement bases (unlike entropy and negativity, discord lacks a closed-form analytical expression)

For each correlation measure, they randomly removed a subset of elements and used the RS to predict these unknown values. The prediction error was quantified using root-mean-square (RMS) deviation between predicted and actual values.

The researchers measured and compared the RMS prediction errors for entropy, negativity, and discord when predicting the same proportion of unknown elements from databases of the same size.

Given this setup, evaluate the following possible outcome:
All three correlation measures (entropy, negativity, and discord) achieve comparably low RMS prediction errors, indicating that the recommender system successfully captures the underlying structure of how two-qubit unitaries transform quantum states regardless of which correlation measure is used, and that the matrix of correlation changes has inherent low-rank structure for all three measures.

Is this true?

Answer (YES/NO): YES